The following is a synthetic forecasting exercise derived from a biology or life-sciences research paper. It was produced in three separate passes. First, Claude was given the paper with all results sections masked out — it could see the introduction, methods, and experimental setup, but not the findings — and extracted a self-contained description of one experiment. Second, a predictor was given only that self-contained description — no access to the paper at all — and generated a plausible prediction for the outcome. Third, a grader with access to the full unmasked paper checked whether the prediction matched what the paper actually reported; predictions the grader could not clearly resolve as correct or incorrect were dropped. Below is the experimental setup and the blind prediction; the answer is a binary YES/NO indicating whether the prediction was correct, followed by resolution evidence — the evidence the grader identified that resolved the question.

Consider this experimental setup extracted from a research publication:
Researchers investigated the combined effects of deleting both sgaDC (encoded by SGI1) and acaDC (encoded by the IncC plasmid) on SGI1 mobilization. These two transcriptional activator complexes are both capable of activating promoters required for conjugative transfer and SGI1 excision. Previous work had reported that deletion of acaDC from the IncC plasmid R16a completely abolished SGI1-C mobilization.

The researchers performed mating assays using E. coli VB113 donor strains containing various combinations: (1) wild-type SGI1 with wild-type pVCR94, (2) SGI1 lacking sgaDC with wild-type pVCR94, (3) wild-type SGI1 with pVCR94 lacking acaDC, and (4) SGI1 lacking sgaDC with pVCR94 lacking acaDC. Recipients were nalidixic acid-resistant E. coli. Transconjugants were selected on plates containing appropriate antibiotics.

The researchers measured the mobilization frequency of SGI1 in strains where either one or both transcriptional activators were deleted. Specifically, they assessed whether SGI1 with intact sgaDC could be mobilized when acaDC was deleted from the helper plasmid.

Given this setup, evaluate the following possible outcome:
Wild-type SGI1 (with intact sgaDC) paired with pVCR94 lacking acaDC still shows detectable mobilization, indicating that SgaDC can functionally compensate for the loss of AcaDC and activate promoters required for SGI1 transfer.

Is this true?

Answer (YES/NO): YES